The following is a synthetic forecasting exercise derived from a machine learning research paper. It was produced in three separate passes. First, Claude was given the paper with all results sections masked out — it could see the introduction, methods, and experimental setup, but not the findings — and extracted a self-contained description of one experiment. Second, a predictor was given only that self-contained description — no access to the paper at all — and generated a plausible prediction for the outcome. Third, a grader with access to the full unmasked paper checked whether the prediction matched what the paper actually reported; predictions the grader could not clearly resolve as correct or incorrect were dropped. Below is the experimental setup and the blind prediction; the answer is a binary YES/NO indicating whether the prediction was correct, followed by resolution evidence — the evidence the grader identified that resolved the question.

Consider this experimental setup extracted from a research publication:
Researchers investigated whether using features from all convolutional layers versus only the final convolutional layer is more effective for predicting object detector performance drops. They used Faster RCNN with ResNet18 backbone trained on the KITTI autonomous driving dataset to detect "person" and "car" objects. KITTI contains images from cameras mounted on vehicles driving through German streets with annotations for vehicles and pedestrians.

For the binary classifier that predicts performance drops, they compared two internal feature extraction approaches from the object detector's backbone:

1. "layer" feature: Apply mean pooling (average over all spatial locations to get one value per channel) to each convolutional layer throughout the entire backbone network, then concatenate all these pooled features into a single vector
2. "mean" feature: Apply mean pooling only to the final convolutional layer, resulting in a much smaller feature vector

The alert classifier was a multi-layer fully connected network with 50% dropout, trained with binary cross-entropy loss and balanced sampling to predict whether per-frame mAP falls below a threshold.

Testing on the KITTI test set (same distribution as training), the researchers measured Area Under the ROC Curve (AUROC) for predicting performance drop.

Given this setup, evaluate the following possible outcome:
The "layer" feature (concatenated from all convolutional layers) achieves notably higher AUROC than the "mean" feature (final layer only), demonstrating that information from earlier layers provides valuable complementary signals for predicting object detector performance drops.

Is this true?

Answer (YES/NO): NO